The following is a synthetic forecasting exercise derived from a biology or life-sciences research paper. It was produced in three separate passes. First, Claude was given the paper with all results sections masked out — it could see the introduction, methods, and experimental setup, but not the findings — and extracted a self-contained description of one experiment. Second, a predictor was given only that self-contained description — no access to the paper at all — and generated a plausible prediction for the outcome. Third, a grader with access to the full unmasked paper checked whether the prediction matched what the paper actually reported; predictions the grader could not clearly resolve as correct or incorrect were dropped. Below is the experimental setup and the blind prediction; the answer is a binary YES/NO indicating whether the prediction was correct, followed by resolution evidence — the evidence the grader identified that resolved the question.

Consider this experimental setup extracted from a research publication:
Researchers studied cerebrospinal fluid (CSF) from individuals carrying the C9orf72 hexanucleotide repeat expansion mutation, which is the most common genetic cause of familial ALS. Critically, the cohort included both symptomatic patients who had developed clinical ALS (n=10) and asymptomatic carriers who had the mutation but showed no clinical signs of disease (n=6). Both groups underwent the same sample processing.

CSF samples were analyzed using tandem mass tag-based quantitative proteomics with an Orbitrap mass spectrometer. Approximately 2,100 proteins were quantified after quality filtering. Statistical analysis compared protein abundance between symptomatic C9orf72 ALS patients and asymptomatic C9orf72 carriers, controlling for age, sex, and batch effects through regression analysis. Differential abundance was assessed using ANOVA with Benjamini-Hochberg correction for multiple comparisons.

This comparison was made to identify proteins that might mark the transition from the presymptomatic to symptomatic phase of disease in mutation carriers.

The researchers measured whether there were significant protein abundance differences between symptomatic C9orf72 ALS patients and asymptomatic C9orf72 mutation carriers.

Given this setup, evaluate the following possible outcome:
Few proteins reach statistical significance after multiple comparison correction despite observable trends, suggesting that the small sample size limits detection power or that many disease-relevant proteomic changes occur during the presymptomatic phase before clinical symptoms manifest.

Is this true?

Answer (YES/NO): NO